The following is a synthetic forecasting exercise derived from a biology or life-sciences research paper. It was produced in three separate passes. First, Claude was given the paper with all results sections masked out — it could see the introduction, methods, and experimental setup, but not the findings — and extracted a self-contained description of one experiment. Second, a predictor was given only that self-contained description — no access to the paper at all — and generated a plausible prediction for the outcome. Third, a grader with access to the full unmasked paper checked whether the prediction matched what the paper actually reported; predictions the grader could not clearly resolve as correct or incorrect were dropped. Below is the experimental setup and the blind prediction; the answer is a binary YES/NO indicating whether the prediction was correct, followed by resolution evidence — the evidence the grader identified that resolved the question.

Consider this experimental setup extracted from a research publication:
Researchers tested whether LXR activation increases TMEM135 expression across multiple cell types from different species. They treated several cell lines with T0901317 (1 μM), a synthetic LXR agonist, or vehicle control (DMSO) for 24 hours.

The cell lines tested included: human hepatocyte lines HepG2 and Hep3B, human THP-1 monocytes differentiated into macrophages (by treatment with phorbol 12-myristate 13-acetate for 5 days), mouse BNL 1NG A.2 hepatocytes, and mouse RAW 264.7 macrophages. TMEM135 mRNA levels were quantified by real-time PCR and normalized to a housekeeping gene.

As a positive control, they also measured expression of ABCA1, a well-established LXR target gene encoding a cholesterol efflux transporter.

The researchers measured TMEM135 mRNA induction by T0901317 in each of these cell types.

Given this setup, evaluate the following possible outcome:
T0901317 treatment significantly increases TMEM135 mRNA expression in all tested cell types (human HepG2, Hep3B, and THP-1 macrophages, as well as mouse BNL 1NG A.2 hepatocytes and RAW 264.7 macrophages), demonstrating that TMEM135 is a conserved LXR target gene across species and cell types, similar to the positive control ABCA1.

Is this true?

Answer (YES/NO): NO